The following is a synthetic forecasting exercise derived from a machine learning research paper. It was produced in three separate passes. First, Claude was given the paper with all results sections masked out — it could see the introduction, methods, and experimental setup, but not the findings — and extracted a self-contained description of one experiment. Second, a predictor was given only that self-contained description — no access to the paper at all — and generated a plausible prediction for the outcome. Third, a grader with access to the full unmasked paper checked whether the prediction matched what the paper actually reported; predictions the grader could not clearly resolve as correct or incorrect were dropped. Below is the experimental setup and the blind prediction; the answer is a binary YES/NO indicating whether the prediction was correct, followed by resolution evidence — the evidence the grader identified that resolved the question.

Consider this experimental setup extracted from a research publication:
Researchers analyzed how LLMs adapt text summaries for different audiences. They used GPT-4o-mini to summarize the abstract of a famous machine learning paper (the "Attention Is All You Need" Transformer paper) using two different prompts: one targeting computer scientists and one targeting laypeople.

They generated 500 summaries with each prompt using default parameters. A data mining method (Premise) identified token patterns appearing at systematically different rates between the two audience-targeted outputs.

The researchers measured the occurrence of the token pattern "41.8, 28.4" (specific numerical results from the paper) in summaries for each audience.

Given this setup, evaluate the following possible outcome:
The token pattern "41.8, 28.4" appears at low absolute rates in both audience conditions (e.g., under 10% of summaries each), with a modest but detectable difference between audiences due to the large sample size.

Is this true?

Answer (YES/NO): NO